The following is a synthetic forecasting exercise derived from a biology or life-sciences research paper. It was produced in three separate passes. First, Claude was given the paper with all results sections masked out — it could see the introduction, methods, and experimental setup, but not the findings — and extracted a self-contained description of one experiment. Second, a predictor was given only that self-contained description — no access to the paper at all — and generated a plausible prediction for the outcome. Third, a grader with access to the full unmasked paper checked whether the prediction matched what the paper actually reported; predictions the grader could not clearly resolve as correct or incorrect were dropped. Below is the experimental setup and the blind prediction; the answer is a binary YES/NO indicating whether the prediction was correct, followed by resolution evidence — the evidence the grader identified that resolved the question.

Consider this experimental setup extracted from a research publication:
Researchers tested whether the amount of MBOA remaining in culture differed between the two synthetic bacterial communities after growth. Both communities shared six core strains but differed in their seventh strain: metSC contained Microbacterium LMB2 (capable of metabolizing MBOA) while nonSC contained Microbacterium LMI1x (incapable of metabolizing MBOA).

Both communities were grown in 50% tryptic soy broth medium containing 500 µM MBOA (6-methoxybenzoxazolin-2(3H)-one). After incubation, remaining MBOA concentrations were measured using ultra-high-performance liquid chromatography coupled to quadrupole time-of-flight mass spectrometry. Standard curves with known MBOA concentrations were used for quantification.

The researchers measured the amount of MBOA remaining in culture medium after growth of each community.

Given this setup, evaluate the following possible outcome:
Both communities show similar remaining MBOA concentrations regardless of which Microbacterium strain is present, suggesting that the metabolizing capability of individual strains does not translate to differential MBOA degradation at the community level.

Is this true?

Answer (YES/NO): NO